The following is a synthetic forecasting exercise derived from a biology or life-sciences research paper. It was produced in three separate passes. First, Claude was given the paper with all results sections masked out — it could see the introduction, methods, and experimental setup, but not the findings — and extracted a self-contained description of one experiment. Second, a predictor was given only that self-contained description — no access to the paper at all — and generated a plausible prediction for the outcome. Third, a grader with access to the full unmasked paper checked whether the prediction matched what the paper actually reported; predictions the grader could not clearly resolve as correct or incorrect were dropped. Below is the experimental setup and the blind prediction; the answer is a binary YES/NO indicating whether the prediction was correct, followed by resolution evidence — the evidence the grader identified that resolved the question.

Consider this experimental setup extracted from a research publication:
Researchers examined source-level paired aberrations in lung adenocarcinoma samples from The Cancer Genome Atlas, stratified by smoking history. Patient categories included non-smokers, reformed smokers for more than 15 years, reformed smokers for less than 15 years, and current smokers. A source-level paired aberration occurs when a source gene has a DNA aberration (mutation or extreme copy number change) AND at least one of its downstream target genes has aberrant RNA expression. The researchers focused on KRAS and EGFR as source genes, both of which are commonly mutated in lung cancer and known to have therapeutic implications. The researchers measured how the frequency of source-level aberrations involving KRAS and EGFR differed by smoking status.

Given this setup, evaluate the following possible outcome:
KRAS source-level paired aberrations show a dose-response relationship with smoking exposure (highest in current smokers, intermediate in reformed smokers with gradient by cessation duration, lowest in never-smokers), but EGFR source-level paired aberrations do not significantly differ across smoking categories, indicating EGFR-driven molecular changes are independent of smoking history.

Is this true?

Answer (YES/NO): NO